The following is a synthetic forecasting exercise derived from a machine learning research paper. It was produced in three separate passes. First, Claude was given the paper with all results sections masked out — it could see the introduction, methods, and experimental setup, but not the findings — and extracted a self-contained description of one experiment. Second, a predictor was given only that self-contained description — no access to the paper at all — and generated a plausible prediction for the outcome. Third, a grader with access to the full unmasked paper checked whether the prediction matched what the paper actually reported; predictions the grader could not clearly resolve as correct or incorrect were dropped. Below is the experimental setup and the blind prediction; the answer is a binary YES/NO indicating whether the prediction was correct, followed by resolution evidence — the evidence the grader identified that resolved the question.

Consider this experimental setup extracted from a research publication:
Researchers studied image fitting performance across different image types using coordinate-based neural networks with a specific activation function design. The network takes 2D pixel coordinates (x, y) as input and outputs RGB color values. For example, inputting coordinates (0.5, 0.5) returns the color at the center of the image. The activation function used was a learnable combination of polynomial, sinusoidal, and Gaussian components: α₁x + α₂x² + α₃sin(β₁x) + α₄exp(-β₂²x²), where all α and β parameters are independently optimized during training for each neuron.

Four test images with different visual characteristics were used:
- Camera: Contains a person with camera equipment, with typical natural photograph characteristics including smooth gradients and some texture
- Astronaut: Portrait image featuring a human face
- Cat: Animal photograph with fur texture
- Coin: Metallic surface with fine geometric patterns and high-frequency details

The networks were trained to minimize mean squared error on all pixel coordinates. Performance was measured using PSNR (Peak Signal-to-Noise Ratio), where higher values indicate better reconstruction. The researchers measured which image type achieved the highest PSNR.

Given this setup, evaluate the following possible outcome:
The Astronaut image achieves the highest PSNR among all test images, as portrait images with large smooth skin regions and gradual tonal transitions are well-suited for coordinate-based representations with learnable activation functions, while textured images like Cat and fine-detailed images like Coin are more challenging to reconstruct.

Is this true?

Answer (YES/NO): NO